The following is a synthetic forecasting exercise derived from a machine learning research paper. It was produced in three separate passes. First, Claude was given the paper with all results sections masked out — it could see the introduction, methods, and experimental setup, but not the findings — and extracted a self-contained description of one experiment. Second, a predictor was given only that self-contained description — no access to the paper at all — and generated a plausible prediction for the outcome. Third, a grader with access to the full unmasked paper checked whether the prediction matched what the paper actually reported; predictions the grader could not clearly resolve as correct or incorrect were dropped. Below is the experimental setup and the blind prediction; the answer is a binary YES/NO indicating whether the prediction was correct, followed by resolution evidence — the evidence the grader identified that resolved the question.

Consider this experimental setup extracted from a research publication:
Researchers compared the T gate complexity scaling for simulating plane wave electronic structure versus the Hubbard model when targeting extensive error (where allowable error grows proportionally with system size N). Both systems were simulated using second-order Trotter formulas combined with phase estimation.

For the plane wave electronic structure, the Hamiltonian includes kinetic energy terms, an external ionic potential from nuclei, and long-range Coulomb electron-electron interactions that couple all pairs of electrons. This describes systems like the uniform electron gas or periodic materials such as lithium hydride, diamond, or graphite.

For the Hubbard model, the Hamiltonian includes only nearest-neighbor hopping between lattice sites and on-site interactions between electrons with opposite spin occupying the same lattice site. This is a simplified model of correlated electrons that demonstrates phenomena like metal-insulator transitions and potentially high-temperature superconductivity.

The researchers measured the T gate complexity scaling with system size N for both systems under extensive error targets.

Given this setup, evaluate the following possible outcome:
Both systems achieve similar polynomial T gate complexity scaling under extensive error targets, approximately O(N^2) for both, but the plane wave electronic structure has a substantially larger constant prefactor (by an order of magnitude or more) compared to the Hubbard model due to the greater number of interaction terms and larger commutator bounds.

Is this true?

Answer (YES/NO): NO